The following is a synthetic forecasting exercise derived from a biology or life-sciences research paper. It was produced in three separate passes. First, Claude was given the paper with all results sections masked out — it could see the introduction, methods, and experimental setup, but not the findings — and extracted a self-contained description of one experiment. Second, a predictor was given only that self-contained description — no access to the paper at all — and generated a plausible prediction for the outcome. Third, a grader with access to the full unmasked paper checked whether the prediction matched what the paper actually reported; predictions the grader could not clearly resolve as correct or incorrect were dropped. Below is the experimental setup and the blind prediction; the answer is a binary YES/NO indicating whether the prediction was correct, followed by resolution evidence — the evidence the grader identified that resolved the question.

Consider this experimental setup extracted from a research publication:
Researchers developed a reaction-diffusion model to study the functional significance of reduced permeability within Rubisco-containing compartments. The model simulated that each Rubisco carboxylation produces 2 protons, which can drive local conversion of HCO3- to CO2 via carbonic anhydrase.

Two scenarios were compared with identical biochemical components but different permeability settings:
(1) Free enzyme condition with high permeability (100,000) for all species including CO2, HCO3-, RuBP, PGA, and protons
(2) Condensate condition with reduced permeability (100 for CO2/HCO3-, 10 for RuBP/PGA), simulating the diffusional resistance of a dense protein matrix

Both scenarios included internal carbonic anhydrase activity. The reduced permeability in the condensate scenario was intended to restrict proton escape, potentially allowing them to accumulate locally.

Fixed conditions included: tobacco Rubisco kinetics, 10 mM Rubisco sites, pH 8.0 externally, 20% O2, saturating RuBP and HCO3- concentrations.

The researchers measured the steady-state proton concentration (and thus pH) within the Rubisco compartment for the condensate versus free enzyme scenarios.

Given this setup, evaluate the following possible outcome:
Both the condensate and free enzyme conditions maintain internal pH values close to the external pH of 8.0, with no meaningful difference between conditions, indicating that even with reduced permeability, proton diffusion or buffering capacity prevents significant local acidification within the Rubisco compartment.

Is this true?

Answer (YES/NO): NO